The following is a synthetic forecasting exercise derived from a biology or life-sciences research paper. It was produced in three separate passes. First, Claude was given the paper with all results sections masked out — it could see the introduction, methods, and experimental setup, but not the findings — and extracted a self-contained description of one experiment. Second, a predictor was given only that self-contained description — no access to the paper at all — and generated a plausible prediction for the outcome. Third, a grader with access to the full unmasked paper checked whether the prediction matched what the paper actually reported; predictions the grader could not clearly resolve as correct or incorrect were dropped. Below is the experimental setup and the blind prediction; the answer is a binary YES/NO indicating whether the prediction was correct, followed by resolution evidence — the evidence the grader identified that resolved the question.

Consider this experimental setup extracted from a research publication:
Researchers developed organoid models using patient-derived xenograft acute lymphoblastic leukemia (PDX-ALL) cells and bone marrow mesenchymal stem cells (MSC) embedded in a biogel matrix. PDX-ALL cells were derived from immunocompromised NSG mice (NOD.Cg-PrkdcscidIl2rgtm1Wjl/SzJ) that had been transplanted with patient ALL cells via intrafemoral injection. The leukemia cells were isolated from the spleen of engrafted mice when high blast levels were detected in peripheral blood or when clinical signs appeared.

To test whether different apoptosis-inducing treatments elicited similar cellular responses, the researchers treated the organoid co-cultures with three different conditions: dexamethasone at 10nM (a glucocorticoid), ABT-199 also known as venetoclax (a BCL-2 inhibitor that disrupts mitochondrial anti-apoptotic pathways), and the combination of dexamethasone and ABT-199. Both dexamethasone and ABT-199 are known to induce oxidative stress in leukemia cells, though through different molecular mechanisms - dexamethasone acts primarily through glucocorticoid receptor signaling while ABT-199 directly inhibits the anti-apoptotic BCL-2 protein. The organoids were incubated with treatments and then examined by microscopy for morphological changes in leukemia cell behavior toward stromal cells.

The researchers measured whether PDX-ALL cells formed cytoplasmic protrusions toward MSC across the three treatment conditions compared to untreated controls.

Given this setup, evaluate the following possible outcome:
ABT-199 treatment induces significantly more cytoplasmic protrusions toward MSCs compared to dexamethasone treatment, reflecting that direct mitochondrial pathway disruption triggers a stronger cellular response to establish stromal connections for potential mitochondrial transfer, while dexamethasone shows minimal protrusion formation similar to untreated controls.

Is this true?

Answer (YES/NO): NO